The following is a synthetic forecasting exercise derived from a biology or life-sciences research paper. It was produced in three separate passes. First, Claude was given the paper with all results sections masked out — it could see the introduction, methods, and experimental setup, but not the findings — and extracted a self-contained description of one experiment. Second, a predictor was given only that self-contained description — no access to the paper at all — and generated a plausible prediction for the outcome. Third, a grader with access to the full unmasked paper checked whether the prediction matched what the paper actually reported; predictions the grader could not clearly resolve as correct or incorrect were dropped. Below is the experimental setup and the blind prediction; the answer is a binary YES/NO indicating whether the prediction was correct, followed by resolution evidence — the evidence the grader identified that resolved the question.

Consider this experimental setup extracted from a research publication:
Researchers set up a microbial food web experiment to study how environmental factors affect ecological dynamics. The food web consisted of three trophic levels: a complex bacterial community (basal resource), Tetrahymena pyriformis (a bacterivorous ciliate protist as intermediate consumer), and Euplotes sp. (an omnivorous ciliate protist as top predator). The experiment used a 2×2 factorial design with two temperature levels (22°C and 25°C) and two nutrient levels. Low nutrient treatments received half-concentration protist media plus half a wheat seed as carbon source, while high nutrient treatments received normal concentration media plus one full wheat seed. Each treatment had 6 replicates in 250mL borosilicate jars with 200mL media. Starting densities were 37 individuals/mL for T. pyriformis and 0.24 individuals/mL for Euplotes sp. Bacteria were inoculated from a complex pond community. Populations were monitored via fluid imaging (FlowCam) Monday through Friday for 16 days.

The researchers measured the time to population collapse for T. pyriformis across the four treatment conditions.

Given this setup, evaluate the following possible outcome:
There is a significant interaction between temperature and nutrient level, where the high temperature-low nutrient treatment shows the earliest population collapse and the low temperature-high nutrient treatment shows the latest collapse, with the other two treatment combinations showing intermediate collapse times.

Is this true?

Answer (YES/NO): NO